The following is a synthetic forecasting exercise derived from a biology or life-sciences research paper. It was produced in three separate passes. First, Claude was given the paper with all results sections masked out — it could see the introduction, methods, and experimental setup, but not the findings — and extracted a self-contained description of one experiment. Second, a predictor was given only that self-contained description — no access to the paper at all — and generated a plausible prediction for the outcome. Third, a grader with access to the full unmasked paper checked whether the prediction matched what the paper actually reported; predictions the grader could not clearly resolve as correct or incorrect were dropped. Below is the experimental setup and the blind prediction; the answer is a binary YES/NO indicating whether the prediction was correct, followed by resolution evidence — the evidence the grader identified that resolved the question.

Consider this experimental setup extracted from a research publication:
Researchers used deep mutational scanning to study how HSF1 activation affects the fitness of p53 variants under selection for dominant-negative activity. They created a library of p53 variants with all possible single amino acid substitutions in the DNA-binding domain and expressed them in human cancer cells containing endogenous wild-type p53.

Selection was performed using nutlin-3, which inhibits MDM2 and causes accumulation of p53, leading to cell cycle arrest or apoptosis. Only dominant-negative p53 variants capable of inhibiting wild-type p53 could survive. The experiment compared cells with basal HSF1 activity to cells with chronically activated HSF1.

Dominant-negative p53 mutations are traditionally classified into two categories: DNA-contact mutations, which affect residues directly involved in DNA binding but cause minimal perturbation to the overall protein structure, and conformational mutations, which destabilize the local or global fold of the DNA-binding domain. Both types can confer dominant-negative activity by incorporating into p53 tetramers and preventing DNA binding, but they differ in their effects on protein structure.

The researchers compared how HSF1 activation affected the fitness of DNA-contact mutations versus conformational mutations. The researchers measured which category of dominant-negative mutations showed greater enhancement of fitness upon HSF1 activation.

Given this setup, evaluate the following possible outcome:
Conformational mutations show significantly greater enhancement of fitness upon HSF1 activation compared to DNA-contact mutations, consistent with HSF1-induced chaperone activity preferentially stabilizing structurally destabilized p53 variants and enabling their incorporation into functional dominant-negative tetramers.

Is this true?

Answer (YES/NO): YES